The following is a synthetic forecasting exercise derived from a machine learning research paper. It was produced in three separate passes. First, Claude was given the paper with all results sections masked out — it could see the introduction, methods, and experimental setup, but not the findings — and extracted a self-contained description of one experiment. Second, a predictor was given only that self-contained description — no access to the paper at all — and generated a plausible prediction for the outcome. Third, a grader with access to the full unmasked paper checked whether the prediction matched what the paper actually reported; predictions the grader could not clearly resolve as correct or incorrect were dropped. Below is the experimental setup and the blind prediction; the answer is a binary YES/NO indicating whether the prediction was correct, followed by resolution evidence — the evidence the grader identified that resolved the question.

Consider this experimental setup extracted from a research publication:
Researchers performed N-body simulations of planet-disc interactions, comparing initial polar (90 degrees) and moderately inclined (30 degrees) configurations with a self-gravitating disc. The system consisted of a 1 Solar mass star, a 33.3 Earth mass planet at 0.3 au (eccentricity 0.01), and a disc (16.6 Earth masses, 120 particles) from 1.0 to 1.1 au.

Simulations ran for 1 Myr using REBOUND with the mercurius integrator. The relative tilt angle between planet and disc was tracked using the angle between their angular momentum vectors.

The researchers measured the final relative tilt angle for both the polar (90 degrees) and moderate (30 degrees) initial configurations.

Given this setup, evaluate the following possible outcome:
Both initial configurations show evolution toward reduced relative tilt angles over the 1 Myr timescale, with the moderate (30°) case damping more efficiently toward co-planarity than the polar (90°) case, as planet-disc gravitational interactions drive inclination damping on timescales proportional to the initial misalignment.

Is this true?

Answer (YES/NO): NO